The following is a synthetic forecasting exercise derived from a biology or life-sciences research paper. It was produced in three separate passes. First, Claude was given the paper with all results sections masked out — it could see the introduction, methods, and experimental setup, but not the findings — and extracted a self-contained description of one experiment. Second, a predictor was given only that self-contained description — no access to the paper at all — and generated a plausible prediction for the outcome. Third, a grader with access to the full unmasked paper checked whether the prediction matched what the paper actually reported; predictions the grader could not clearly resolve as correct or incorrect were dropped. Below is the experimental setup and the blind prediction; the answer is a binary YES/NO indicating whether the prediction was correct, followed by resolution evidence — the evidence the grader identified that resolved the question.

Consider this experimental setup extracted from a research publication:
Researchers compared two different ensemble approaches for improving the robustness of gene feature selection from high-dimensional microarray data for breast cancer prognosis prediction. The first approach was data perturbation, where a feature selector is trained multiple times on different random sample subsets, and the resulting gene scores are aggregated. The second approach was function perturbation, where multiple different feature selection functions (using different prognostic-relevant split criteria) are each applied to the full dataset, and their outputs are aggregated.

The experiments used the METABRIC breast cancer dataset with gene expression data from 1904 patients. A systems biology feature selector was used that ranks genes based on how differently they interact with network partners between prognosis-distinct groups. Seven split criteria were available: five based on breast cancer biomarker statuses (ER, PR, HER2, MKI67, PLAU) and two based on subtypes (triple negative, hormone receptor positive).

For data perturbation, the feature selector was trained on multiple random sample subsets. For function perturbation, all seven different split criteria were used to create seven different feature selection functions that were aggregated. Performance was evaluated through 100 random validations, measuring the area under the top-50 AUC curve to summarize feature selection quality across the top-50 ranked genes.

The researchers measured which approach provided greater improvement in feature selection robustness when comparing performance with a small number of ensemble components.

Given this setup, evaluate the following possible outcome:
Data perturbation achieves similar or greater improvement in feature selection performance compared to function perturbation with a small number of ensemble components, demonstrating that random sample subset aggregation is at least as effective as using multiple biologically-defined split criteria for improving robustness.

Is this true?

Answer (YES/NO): NO